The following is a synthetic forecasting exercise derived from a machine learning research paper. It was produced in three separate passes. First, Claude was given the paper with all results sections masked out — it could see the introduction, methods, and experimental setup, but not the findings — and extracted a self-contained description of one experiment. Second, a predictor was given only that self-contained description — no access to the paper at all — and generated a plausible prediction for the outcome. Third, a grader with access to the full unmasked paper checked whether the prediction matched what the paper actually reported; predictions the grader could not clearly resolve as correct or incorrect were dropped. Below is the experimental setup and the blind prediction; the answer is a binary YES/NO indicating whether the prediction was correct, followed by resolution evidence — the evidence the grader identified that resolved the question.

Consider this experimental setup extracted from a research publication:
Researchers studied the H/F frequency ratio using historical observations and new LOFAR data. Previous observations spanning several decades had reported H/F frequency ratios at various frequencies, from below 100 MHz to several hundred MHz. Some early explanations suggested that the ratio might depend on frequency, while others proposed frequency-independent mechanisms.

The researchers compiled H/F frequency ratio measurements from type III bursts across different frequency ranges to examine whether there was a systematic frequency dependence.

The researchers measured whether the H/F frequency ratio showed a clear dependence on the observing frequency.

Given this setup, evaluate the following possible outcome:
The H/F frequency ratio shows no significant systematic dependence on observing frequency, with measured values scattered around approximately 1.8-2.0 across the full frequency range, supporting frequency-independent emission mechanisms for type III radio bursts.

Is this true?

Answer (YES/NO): NO